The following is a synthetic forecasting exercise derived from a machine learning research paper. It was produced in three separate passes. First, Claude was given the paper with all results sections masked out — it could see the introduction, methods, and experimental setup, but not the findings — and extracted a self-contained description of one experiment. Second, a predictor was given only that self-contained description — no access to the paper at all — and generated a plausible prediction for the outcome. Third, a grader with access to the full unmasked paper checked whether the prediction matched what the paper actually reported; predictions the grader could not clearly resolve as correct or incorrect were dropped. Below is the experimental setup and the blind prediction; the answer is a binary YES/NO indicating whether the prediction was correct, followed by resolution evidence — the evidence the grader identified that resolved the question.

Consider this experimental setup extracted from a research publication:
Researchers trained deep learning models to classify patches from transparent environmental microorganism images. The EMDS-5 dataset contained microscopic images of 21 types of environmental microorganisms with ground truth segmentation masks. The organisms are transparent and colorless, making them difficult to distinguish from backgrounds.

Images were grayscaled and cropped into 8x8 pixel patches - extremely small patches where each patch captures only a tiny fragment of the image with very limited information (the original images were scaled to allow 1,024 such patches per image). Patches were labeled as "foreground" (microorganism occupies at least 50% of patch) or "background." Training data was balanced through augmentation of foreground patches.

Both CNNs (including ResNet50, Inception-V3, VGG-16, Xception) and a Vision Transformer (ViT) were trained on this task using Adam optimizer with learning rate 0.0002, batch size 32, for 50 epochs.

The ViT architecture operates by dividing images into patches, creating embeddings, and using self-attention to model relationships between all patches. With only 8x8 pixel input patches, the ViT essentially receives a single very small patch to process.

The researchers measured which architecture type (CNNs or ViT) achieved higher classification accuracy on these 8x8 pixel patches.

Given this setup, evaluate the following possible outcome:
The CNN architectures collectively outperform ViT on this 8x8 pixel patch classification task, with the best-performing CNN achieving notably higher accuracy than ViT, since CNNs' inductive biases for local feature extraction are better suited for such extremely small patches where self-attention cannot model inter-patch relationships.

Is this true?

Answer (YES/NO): NO